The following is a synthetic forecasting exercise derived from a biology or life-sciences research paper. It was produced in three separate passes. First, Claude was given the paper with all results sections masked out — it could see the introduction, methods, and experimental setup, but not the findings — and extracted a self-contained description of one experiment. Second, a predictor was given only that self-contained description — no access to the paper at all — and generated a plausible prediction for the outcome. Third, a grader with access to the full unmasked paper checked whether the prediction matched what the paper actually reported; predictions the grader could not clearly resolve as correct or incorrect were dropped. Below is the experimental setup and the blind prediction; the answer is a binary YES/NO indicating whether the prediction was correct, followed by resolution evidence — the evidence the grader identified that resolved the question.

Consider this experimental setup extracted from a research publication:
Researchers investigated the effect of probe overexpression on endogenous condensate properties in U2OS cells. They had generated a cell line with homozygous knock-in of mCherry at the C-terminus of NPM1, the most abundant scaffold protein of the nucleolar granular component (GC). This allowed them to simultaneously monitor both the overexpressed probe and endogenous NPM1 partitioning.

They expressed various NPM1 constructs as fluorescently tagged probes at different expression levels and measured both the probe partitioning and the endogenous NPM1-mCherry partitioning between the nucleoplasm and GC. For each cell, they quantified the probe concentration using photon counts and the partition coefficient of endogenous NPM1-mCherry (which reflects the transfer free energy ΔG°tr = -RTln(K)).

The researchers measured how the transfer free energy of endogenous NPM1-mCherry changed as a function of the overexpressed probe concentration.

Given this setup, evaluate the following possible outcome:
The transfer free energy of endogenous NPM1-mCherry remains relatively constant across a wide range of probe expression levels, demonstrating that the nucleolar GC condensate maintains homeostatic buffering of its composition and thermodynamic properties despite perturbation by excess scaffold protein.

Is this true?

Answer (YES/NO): NO